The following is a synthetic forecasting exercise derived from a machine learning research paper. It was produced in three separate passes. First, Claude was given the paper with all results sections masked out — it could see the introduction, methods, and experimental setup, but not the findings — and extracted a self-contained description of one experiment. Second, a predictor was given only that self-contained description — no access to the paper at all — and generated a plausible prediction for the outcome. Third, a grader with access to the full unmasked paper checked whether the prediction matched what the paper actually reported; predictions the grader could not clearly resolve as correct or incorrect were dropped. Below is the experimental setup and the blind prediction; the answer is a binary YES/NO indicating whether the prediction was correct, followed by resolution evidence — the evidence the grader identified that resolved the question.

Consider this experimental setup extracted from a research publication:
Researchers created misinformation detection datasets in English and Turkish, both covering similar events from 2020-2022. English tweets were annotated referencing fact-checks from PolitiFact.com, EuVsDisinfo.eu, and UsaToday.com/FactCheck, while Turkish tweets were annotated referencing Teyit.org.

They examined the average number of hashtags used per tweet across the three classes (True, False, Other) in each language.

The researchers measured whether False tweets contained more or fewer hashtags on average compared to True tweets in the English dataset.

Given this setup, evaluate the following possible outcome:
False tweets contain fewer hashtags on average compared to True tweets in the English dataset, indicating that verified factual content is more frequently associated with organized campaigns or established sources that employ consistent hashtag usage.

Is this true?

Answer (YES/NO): YES